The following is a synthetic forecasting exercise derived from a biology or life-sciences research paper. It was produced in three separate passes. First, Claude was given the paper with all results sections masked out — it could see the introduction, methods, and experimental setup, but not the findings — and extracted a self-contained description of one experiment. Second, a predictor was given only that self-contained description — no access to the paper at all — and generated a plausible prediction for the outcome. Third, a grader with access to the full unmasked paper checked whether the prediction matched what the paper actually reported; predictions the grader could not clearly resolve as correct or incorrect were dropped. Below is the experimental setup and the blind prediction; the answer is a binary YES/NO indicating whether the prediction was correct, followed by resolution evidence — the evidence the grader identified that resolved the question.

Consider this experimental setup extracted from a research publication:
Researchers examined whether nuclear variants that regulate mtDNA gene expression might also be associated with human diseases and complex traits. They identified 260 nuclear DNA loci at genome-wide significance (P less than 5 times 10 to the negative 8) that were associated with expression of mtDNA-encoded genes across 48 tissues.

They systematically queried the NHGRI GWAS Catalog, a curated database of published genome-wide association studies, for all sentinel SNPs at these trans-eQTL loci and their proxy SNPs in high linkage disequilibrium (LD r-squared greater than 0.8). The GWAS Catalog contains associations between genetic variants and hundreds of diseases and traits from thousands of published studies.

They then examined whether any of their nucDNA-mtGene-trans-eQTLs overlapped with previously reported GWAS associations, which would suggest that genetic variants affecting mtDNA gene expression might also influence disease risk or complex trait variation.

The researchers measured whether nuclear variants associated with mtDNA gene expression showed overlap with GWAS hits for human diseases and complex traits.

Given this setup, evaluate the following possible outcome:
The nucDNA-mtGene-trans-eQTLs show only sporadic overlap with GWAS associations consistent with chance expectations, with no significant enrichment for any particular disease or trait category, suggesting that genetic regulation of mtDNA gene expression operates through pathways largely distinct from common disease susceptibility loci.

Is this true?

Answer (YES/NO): NO